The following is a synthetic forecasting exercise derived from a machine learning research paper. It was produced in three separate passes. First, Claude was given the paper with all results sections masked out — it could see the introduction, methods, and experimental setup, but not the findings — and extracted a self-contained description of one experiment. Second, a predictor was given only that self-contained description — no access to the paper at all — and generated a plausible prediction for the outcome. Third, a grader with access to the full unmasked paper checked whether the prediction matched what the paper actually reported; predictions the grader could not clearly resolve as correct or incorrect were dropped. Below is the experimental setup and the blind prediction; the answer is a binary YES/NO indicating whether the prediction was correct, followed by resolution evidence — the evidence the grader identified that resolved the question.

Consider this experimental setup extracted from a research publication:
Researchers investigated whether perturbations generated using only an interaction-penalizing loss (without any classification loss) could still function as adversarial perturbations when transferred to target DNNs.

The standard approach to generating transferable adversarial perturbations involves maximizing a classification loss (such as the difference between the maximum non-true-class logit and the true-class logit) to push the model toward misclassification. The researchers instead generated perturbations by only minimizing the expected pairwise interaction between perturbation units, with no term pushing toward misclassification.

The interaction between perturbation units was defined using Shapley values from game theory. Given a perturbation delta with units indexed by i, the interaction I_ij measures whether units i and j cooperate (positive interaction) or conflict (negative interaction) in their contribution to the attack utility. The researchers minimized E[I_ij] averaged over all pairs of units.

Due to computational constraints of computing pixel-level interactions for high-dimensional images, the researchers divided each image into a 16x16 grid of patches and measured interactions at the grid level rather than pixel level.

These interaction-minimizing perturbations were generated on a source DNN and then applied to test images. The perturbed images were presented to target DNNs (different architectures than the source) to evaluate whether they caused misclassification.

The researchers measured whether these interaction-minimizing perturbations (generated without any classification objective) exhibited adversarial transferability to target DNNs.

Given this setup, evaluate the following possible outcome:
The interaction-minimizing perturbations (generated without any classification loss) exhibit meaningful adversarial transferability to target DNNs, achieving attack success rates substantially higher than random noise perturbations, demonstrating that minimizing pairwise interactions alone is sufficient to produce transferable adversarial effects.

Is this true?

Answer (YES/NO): YES